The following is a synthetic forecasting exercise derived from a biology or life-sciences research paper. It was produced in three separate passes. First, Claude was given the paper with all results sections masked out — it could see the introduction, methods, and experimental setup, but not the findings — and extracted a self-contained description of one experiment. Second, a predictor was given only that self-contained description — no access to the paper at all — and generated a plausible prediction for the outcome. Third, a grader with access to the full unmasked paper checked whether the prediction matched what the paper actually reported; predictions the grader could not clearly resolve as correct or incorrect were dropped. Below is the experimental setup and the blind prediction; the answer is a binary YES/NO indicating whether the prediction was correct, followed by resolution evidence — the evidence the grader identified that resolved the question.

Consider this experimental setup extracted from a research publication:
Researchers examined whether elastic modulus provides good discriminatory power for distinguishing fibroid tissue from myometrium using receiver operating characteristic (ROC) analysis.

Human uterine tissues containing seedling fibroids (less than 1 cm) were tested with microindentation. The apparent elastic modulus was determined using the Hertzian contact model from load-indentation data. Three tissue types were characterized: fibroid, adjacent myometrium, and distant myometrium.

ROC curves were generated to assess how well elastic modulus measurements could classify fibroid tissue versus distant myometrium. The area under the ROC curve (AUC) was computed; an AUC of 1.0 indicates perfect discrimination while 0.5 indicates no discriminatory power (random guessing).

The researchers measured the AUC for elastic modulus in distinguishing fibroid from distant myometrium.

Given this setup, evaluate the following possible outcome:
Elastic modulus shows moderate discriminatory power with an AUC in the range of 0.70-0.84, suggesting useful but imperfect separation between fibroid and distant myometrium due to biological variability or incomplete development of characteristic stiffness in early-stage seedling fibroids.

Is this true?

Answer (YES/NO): YES